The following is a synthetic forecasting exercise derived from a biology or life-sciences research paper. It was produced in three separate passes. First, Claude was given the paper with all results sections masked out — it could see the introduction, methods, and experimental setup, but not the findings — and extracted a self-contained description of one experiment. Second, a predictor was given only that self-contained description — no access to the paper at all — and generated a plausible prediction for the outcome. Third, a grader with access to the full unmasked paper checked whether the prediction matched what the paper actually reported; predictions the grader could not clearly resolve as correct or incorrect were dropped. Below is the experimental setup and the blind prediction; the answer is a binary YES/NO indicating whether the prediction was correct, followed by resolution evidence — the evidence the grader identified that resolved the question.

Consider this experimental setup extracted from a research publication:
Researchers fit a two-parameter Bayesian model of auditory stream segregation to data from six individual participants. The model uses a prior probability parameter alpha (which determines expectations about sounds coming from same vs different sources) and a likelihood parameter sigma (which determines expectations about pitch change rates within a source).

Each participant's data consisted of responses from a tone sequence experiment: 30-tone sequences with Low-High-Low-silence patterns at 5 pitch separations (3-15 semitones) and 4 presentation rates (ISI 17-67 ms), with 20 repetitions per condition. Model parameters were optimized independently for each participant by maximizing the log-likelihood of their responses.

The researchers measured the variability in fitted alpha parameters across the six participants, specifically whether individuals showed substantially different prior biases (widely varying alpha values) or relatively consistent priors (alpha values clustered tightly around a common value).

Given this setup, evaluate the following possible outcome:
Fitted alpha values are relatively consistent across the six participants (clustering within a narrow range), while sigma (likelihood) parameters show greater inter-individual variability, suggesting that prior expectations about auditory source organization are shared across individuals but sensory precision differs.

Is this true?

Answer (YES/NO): NO